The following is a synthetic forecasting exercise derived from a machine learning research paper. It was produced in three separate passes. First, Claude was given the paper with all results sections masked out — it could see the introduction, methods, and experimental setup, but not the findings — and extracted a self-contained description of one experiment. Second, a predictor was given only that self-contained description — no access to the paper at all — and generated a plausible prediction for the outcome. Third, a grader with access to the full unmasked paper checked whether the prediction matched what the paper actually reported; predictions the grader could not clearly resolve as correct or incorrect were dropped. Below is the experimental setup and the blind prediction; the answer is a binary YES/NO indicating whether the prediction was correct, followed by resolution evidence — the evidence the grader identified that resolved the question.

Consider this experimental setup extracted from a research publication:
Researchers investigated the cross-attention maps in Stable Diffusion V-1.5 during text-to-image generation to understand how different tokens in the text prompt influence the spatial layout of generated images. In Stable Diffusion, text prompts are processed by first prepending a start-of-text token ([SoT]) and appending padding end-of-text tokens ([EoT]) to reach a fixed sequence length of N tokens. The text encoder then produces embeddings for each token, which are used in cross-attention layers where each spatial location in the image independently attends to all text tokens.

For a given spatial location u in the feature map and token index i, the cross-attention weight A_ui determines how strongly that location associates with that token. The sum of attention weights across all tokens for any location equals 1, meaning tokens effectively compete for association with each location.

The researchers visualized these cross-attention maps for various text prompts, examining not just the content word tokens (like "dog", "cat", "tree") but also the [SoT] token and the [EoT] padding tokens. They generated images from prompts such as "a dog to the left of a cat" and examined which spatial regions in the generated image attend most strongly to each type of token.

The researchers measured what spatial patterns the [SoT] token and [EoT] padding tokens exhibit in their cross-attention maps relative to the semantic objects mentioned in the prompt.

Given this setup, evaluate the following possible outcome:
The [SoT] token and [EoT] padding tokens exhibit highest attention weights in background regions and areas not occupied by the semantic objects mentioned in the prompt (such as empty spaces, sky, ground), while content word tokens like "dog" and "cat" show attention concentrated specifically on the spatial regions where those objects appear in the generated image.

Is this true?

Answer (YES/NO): NO